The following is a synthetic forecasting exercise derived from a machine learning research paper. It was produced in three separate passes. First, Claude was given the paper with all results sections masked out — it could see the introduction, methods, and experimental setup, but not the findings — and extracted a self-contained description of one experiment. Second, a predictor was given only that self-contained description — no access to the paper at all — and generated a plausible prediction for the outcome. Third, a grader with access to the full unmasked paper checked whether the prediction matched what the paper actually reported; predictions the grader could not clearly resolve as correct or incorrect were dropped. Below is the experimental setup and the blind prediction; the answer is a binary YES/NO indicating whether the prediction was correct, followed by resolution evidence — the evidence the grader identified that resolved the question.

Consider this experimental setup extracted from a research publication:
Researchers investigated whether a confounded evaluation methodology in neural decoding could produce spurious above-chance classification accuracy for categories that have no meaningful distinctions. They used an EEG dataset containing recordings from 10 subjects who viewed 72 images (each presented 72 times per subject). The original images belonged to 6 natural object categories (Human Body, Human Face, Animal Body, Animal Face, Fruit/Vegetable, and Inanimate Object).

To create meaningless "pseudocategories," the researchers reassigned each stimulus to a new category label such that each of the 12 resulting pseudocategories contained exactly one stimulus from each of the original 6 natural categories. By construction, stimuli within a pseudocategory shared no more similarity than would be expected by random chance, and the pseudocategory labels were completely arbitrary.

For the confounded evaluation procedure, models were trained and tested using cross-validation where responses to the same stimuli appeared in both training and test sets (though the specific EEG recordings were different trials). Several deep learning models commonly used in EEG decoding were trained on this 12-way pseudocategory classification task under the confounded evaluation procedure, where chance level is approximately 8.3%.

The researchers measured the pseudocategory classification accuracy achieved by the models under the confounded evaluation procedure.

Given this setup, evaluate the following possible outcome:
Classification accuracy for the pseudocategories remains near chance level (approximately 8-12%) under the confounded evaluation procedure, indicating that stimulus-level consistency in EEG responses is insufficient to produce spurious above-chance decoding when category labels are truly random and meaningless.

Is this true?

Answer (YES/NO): NO